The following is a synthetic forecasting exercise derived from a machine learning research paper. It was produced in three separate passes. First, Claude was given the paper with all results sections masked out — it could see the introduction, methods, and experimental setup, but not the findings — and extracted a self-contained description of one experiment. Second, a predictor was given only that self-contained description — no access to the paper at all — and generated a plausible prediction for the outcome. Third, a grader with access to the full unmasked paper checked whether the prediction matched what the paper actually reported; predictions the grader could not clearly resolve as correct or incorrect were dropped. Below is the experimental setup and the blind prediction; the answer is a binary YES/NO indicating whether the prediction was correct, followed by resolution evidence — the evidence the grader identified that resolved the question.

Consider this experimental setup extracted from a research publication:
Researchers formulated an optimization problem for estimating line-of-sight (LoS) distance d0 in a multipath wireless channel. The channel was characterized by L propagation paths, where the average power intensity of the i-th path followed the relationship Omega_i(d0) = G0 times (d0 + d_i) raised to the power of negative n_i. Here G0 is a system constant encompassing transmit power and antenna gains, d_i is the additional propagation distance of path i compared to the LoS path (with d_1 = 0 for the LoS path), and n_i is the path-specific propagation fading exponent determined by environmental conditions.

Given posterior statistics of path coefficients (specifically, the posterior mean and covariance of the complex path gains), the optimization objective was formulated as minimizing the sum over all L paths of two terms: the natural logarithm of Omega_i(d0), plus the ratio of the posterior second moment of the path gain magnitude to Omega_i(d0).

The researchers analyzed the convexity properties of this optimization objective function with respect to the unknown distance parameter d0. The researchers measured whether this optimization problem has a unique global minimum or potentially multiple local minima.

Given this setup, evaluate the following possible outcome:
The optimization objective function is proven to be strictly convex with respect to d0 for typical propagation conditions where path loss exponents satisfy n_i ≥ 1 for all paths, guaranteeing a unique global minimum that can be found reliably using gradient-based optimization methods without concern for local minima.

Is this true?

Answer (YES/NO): NO